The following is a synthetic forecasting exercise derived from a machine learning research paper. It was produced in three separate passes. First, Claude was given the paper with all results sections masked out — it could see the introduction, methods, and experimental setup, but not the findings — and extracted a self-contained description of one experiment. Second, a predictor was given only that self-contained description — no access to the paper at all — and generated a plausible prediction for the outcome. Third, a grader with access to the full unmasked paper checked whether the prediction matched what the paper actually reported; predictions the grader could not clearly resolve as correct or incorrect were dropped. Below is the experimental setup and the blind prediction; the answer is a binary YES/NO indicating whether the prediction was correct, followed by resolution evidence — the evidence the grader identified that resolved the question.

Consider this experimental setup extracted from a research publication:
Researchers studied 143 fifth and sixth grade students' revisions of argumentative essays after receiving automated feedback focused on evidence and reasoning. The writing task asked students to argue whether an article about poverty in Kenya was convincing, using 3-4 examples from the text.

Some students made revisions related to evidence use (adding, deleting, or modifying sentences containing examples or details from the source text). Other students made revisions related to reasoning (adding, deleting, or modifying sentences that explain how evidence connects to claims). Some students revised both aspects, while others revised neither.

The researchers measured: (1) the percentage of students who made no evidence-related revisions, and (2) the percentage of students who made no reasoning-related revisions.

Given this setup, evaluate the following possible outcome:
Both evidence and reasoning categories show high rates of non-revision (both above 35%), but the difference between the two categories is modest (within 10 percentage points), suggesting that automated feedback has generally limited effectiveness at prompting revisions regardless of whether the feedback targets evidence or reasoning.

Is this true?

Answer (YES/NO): NO